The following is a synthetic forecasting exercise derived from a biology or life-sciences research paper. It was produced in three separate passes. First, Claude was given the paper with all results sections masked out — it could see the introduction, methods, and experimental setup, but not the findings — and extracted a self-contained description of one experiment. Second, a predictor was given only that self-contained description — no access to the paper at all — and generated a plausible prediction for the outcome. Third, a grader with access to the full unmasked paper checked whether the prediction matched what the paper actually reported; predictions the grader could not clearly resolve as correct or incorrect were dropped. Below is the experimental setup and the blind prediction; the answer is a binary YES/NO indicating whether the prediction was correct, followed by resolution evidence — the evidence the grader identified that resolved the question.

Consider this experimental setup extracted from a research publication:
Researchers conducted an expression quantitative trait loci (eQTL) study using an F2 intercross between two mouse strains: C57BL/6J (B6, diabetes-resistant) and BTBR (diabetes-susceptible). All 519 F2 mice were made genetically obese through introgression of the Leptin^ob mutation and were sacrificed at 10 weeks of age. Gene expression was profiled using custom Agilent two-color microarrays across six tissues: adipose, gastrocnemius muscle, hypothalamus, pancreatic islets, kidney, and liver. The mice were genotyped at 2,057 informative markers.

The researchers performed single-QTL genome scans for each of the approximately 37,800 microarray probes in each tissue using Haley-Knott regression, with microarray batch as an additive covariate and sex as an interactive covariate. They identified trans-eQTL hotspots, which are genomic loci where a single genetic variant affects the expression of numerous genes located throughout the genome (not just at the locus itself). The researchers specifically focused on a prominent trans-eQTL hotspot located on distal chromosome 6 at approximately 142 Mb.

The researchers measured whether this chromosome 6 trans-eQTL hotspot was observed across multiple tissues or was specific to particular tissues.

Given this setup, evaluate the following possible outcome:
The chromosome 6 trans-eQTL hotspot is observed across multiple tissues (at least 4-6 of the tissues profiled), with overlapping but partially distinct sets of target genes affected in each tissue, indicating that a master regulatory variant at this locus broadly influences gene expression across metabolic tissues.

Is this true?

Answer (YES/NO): NO